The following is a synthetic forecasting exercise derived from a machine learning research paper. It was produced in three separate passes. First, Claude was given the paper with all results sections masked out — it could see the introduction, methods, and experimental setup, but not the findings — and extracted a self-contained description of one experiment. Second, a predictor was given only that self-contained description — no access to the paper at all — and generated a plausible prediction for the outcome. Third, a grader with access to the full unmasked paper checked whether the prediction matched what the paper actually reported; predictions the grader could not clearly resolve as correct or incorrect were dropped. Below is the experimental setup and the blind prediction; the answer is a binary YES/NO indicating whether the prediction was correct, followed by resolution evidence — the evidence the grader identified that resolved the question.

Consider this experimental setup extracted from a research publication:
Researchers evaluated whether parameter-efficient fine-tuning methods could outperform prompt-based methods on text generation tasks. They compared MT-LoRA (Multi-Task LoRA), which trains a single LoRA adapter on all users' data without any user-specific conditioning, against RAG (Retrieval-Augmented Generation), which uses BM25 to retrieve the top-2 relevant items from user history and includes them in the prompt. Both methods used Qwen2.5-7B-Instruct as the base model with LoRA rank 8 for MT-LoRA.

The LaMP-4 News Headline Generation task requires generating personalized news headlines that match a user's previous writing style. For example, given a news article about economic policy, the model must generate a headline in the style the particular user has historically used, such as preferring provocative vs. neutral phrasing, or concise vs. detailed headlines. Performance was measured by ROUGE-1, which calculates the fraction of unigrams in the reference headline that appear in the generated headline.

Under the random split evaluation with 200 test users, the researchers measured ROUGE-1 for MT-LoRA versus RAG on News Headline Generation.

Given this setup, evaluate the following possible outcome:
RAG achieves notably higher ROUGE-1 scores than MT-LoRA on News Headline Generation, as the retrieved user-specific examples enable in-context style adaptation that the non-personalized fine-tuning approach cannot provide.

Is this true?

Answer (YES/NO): NO